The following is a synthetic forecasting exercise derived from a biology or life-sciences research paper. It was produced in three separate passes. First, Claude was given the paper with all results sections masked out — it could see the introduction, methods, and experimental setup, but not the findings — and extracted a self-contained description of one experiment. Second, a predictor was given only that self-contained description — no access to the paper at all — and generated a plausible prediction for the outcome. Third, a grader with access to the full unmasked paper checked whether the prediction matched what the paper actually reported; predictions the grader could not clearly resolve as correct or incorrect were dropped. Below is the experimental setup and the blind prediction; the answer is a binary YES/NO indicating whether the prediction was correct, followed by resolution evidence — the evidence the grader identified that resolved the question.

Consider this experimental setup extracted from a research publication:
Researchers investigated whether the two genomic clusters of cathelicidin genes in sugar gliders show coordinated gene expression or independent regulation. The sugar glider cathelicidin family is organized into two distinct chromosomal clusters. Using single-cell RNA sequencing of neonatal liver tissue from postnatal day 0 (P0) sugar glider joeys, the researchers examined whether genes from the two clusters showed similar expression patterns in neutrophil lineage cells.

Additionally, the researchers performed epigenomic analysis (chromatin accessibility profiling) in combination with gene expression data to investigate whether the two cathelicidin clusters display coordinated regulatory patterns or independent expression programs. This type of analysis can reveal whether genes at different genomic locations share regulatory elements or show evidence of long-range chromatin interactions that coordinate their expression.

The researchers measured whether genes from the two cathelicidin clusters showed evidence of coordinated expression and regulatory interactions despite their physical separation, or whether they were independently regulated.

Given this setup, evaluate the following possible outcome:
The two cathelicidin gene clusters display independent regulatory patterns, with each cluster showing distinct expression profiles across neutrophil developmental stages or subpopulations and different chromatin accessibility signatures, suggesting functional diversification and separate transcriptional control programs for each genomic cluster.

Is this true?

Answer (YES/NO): NO